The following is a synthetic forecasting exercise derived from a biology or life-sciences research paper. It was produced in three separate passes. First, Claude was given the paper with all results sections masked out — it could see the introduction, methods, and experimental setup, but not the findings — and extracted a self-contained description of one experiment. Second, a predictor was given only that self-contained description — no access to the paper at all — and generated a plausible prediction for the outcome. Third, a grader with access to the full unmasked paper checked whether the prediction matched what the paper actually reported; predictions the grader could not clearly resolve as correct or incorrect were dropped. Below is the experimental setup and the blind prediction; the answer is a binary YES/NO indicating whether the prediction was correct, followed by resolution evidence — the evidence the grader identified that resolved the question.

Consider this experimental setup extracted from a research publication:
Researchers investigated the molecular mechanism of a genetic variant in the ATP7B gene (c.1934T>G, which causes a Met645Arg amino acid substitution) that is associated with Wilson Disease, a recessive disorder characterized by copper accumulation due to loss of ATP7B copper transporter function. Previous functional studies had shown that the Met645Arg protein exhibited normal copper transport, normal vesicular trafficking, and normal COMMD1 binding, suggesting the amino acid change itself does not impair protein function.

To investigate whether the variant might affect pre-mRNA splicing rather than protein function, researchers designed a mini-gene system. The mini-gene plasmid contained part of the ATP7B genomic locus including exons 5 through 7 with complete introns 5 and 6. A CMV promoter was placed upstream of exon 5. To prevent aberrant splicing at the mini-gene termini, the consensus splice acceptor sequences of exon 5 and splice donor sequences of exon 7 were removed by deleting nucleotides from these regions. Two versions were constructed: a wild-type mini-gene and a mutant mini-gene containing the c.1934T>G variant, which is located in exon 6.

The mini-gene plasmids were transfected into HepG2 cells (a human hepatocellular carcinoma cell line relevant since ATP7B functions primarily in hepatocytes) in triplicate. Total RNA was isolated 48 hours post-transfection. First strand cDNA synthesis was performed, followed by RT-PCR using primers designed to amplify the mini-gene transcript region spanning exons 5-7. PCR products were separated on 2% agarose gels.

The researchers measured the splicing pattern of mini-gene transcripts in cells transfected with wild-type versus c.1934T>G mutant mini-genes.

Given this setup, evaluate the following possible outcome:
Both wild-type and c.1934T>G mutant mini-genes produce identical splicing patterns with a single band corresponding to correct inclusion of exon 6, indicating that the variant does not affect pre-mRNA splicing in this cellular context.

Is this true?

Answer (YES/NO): NO